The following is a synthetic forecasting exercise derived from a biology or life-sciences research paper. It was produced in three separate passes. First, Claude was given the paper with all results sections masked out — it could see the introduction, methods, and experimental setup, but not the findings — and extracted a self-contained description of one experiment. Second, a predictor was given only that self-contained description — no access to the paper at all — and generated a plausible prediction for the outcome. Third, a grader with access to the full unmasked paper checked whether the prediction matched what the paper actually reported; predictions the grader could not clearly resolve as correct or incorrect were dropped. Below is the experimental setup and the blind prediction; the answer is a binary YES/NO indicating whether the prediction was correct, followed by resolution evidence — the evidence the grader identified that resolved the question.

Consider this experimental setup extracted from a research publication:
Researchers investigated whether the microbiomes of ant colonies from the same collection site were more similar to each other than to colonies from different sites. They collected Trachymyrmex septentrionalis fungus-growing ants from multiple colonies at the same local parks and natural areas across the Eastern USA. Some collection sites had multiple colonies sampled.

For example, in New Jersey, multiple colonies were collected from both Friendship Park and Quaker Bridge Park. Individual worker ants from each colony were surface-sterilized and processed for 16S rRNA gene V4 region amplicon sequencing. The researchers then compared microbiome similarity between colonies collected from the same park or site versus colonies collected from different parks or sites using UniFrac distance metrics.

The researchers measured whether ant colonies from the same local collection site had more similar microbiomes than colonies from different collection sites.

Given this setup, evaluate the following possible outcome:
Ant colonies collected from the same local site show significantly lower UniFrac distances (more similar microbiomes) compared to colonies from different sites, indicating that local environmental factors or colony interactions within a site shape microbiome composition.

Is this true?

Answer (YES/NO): NO